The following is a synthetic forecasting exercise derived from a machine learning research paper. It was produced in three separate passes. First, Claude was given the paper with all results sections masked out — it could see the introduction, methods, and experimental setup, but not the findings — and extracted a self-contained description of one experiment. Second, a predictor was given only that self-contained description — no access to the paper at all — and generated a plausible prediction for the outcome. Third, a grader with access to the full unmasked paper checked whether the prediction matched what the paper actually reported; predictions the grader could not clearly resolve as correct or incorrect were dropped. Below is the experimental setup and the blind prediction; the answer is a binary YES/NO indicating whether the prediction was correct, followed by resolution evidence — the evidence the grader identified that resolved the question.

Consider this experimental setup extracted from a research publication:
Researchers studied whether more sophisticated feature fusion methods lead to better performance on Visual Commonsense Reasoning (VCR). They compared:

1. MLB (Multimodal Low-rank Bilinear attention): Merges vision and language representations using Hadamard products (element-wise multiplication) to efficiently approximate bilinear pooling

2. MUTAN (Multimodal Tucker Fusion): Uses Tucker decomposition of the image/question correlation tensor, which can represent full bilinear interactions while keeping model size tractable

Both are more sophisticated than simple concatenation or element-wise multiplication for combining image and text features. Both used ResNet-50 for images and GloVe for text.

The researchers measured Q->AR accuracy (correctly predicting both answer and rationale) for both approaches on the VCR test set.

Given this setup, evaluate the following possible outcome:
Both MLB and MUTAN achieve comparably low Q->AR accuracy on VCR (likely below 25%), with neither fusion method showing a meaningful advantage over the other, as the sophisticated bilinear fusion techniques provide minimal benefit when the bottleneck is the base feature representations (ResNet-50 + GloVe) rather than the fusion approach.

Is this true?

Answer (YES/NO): NO